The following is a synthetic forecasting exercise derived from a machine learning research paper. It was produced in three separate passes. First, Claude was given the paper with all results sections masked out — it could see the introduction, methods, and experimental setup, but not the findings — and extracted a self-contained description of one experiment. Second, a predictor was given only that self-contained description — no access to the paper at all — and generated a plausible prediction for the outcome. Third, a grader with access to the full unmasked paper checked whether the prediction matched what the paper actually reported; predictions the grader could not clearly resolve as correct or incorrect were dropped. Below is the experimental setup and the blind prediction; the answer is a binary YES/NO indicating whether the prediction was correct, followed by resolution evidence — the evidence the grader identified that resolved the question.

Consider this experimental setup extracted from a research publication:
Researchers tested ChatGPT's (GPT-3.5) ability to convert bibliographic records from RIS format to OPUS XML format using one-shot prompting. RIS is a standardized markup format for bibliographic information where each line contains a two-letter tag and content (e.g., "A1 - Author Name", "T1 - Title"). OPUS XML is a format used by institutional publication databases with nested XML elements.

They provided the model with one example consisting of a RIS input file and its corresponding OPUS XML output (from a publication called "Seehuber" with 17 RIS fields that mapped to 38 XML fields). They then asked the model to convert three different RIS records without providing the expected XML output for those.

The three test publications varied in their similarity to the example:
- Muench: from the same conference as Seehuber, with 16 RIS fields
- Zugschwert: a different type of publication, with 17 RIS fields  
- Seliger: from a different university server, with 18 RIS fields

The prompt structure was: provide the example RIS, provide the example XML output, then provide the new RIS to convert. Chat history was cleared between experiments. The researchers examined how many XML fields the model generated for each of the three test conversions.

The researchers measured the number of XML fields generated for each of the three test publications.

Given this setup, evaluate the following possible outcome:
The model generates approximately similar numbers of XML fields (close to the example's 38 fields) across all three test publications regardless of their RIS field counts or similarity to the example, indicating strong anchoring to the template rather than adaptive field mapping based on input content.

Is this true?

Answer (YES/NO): NO